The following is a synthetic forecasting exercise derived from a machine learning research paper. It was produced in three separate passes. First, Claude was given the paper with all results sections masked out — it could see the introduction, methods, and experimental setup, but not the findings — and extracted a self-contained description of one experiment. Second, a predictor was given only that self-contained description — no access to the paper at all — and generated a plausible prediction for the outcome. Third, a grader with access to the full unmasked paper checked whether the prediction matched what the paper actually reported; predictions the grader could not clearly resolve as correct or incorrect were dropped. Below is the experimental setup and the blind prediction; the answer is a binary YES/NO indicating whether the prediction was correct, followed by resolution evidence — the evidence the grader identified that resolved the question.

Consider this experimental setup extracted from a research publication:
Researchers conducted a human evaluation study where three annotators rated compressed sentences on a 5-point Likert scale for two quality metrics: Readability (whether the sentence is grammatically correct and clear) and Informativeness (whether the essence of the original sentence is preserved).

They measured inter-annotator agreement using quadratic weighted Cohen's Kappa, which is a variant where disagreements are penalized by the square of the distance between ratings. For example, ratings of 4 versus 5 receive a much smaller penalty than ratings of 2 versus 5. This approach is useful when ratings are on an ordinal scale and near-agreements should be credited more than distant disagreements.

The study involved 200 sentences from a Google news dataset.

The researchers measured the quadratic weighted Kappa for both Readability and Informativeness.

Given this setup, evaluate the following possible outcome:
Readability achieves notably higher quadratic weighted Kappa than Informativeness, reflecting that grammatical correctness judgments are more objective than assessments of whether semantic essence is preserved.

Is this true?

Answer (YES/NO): YES